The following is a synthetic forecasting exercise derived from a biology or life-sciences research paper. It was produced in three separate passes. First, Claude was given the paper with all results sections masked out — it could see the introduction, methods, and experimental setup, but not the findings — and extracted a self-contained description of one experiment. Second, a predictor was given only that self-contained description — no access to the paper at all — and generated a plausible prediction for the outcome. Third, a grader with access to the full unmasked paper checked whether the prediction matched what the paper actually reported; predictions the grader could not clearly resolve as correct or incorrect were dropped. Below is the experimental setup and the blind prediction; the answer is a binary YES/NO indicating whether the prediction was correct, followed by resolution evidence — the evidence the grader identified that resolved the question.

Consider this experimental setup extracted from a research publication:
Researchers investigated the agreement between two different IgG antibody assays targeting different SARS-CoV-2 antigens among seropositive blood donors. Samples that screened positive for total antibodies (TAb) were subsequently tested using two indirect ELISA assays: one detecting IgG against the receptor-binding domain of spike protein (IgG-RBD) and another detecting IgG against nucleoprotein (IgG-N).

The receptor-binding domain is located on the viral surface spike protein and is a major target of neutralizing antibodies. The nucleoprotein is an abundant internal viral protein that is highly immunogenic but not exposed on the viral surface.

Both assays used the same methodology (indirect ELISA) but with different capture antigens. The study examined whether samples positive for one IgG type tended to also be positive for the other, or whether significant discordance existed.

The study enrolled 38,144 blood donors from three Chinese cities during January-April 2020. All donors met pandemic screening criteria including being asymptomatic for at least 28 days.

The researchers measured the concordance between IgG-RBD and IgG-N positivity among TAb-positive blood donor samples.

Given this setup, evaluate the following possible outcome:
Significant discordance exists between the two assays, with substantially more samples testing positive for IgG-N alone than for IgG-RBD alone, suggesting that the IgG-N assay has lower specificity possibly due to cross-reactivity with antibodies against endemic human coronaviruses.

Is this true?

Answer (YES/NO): NO